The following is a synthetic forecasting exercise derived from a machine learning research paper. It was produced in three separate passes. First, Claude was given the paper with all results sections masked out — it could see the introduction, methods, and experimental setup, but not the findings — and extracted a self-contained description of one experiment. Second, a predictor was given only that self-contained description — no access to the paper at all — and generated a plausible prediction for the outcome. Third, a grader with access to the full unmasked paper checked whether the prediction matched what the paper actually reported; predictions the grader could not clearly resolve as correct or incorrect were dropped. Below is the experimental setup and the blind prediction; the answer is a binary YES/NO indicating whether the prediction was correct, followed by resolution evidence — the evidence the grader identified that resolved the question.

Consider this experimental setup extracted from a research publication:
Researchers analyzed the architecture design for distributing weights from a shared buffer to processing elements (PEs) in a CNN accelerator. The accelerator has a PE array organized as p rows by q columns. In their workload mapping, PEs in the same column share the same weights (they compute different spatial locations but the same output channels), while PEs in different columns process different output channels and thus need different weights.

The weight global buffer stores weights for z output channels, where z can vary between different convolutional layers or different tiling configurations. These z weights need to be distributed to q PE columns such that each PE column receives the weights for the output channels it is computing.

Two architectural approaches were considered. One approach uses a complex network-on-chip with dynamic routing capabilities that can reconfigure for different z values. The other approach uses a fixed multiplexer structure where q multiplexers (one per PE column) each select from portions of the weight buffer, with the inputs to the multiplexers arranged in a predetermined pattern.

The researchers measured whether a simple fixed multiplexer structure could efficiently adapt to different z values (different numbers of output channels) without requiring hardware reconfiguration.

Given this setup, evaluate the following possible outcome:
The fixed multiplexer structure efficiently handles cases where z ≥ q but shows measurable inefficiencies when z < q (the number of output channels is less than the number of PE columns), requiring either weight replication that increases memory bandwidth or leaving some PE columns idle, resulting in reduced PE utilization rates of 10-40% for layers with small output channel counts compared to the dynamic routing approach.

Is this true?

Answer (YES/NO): NO